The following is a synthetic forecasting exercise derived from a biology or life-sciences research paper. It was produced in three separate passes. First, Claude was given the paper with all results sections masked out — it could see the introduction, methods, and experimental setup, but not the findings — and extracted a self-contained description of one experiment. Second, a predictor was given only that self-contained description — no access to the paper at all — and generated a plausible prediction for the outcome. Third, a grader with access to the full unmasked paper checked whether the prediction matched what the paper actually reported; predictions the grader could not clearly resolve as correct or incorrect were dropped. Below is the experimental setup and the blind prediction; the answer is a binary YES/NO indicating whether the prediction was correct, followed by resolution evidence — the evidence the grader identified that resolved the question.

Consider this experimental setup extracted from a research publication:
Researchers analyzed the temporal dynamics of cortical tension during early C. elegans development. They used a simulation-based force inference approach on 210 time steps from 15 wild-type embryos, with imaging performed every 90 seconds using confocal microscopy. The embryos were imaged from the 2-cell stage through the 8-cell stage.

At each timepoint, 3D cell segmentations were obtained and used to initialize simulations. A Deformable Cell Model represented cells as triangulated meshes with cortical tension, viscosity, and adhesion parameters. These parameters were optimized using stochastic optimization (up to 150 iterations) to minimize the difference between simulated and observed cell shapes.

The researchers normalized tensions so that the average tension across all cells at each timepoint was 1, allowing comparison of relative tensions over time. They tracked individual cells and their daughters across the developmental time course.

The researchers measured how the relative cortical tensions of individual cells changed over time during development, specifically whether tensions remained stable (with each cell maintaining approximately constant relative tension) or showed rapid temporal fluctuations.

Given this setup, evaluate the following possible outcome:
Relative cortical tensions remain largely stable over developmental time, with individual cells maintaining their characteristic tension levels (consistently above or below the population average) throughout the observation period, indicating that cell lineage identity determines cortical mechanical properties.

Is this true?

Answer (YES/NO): NO